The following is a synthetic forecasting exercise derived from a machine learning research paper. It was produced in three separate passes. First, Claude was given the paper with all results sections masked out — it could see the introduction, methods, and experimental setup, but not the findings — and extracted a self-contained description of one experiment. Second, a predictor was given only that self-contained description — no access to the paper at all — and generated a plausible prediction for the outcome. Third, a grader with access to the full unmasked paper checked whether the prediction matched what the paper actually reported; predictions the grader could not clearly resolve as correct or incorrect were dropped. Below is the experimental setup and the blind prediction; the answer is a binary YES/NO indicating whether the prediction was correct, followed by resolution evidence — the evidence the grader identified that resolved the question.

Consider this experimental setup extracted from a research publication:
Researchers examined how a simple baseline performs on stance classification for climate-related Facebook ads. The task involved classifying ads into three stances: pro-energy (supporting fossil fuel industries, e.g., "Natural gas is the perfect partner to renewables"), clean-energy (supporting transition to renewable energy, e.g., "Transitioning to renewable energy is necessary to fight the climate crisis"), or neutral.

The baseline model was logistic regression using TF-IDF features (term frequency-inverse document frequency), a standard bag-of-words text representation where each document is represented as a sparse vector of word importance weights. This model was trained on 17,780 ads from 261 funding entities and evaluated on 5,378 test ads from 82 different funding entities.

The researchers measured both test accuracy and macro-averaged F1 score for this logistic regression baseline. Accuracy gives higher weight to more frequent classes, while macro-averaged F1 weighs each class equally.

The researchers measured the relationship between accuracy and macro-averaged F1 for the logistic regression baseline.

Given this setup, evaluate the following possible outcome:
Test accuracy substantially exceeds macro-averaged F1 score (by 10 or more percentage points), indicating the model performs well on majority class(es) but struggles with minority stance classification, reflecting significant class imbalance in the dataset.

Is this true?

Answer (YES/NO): YES